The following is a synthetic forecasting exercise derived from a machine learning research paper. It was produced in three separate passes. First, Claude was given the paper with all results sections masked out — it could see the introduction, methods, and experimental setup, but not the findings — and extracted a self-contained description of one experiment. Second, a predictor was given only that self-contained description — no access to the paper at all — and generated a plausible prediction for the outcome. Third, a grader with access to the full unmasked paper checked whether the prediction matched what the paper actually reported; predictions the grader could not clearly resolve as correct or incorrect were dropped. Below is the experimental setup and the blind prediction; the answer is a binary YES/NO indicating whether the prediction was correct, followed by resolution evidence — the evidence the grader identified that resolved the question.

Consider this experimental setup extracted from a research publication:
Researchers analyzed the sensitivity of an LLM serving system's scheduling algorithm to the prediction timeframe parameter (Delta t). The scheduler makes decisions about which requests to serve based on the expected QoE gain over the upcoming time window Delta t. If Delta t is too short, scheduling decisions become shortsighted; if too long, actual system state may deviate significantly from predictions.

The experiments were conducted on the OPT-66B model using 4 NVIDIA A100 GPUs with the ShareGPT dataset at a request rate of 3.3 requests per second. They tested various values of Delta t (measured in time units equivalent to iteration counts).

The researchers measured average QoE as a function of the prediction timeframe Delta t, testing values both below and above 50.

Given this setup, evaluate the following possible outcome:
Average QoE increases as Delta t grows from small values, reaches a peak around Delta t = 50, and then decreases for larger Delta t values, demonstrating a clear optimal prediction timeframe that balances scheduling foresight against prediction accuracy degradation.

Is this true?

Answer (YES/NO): NO